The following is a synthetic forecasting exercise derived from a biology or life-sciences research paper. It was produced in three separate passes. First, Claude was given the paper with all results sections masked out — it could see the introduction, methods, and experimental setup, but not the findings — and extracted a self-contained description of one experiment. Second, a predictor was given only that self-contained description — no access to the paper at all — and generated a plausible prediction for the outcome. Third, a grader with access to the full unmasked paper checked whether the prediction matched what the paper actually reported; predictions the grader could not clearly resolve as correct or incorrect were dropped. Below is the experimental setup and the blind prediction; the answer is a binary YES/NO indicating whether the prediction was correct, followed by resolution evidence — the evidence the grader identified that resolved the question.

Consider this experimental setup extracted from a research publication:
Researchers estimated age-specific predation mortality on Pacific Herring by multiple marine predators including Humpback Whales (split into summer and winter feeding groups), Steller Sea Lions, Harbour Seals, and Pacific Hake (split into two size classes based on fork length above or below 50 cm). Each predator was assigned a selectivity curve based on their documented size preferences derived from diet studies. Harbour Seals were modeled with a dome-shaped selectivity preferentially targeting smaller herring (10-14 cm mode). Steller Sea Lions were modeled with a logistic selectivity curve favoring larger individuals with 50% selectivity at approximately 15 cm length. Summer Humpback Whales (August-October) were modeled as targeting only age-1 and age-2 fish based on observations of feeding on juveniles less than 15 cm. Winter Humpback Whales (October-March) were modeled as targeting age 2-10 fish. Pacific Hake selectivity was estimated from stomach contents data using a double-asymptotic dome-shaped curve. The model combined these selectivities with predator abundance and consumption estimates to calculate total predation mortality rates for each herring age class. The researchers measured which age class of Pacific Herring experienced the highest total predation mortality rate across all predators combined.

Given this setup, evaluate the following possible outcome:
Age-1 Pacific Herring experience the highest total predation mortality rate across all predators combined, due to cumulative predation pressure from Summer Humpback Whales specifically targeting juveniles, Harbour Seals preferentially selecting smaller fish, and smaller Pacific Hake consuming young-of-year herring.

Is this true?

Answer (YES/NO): NO